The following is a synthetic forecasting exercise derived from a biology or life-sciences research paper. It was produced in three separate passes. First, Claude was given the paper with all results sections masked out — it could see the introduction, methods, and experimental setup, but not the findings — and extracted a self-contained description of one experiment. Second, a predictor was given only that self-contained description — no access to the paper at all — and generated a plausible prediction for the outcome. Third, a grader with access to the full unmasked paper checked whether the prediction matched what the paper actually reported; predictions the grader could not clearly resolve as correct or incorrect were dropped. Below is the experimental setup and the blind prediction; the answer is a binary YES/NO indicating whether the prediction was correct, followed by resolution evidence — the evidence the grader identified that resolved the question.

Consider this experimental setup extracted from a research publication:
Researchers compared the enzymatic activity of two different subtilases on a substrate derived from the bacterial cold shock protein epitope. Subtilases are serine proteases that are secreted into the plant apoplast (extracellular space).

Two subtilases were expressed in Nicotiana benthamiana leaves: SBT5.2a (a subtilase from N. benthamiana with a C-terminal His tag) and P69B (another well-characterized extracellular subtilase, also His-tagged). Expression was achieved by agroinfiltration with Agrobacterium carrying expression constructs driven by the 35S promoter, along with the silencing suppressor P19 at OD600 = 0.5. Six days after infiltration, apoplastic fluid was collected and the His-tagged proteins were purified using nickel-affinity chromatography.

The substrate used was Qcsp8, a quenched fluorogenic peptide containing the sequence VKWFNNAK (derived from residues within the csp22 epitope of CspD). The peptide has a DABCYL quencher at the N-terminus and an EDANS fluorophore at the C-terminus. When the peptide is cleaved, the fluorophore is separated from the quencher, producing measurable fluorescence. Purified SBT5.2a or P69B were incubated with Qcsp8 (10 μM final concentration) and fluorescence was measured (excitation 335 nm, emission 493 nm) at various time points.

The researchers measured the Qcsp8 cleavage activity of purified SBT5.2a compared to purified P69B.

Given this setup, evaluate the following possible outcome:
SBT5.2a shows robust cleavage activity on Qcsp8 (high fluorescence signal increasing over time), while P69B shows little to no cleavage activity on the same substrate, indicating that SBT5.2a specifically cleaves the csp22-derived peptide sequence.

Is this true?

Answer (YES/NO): YES